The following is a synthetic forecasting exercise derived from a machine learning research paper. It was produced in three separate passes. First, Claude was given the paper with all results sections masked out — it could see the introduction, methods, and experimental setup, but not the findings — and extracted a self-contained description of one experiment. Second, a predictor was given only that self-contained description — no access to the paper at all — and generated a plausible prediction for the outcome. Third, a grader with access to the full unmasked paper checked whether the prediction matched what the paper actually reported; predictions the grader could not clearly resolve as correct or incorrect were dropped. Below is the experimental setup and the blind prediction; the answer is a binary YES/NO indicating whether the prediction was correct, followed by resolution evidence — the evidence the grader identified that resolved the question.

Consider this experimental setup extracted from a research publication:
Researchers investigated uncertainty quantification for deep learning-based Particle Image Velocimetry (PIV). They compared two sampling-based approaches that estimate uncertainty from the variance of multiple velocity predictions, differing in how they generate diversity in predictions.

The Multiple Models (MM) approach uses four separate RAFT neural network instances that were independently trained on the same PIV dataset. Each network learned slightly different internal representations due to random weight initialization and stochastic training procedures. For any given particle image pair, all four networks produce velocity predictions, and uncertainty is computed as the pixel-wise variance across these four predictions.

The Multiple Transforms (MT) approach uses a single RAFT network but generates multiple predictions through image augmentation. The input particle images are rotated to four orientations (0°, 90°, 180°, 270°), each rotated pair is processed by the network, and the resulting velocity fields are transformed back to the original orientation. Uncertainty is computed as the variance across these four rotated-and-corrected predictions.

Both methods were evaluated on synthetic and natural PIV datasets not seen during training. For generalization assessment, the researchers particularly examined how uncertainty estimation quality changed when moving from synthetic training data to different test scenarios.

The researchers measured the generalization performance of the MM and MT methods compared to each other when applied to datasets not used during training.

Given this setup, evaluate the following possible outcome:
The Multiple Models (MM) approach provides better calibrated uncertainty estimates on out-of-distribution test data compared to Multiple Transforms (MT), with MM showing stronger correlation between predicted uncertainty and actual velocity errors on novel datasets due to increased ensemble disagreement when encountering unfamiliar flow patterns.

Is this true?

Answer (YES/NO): NO